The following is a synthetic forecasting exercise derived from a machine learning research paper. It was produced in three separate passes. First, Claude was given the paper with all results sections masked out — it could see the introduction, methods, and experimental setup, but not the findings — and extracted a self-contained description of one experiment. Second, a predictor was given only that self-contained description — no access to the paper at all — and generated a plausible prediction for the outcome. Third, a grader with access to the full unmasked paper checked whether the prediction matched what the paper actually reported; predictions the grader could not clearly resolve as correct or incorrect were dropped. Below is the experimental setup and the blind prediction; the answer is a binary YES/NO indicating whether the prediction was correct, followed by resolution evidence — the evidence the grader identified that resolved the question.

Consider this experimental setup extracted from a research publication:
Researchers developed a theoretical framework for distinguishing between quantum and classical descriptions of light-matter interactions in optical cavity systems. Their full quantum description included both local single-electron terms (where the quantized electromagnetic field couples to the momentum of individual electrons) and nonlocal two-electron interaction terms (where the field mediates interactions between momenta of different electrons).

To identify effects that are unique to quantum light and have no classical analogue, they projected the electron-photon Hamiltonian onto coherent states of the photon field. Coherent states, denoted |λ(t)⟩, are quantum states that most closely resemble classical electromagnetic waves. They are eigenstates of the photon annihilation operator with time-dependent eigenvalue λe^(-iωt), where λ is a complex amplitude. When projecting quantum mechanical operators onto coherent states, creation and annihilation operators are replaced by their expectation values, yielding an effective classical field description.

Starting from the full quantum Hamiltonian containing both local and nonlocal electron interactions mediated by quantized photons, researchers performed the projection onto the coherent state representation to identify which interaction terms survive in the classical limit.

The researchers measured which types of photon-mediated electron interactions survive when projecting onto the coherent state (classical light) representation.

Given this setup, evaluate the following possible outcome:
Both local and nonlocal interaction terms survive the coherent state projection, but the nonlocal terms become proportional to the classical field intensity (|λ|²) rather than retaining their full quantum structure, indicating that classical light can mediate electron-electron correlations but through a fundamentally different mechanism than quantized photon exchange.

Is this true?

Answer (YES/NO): NO